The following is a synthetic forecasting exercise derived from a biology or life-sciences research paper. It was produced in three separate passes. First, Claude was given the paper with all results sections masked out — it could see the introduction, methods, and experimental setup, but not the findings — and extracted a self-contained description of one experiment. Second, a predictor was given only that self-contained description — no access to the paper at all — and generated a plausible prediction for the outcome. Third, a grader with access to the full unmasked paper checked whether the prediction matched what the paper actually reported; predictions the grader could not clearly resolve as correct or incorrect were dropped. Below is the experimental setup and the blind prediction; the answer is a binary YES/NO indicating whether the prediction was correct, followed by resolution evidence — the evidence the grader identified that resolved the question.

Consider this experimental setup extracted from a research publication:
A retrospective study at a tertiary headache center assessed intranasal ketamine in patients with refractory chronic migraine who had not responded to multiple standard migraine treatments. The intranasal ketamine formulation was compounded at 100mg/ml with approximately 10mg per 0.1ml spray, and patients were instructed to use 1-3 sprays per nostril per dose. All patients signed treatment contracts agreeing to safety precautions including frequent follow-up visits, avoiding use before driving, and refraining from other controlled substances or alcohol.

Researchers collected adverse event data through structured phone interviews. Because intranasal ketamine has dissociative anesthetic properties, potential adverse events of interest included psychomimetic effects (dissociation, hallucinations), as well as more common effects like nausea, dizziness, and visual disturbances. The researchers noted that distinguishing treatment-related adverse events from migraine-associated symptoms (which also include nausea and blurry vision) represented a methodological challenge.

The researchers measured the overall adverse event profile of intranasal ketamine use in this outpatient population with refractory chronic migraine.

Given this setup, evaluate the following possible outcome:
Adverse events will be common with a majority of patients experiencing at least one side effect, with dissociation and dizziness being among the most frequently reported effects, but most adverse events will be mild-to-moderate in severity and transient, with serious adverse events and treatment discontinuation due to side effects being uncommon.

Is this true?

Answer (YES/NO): NO